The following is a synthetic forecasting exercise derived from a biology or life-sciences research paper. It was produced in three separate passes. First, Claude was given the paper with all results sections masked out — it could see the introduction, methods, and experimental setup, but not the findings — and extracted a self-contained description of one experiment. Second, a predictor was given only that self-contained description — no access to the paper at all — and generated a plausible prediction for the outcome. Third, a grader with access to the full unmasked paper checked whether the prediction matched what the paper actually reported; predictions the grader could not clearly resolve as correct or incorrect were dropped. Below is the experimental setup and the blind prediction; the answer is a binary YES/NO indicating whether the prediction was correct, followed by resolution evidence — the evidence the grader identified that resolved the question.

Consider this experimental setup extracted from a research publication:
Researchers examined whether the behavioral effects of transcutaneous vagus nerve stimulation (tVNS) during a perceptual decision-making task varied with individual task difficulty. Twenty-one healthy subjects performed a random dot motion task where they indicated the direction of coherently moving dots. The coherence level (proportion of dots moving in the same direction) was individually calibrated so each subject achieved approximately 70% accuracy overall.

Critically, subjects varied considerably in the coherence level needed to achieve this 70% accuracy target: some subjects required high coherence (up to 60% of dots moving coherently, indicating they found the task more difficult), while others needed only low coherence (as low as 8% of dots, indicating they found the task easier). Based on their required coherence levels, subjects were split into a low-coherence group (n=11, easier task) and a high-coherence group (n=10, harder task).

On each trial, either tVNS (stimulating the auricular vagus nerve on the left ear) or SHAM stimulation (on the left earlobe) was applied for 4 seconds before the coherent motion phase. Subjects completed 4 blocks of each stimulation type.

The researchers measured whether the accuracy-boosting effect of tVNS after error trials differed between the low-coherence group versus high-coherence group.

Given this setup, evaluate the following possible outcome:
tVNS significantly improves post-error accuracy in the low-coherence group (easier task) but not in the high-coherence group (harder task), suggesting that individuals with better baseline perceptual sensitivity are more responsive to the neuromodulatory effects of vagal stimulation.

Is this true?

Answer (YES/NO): NO